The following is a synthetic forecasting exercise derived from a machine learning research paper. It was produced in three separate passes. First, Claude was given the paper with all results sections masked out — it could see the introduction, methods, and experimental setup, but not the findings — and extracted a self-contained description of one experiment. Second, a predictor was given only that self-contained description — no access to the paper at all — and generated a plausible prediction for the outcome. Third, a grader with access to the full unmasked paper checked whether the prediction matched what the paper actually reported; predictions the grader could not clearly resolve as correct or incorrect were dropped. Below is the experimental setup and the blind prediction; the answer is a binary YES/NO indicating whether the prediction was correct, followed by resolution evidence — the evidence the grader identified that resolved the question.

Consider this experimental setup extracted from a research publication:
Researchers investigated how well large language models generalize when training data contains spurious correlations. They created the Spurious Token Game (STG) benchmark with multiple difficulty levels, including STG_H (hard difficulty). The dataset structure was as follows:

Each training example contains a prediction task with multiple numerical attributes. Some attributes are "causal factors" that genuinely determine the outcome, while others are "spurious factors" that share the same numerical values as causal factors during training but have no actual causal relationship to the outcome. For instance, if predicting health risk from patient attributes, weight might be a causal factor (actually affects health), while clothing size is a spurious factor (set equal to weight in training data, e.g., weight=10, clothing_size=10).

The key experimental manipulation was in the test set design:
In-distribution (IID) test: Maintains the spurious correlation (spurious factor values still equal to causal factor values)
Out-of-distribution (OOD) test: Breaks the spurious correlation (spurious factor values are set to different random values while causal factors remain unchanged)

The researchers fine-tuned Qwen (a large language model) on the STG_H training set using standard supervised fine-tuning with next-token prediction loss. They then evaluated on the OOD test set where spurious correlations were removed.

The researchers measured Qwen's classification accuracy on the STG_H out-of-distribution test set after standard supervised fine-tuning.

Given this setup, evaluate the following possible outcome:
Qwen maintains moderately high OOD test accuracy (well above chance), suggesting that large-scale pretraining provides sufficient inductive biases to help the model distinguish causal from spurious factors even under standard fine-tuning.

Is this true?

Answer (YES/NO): NO